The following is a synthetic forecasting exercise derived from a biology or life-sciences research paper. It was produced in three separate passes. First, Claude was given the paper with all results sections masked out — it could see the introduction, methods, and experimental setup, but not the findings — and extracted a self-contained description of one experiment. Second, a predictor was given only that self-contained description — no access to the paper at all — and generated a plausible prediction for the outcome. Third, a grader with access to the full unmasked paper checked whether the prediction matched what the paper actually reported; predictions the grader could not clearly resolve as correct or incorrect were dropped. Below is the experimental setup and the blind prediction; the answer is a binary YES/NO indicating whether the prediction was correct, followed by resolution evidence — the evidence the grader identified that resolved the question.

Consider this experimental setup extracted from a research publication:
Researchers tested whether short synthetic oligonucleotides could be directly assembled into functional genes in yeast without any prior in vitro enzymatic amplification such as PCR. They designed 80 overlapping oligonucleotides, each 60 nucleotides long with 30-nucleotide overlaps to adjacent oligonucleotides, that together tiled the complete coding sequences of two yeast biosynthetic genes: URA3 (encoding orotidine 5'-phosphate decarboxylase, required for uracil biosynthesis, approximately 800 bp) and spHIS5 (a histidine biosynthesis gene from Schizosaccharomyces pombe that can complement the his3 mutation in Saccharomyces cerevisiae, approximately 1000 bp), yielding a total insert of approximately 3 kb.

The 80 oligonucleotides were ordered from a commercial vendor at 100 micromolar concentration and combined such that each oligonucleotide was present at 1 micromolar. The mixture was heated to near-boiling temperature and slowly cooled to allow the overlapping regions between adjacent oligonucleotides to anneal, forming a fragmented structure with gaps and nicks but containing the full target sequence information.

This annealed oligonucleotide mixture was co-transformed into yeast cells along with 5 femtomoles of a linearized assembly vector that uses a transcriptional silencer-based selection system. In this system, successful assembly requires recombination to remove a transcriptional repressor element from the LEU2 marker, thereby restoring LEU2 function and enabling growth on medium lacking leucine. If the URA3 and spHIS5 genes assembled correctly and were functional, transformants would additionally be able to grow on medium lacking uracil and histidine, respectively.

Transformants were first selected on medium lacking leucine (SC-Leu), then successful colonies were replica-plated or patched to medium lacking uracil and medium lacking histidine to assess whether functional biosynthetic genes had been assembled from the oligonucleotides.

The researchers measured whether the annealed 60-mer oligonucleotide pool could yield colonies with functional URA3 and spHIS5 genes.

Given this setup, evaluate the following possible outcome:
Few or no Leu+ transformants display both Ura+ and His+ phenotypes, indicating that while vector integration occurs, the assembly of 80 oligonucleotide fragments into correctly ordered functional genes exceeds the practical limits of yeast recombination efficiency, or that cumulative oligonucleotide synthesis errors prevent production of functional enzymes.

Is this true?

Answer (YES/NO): NO